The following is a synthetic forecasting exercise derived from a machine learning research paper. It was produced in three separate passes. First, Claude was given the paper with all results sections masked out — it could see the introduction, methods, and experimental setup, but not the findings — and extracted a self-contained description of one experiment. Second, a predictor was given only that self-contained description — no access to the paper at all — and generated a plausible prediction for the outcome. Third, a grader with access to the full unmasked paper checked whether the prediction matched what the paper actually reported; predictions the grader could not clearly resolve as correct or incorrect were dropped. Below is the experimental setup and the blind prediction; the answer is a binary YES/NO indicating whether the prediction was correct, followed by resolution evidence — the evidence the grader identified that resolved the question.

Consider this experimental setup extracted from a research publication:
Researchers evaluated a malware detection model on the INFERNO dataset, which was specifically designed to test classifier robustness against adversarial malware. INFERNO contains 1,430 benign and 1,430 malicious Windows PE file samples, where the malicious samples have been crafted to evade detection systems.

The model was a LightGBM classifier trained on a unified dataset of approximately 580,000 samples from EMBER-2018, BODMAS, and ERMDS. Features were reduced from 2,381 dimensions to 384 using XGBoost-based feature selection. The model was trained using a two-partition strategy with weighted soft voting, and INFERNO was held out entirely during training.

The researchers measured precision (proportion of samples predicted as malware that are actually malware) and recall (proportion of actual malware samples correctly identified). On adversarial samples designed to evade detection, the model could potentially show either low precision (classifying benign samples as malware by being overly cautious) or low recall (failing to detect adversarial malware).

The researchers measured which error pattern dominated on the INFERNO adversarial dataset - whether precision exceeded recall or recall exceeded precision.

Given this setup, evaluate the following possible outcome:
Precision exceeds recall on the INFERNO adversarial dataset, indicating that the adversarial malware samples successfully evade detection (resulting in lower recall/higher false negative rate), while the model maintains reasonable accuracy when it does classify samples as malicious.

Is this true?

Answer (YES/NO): NO